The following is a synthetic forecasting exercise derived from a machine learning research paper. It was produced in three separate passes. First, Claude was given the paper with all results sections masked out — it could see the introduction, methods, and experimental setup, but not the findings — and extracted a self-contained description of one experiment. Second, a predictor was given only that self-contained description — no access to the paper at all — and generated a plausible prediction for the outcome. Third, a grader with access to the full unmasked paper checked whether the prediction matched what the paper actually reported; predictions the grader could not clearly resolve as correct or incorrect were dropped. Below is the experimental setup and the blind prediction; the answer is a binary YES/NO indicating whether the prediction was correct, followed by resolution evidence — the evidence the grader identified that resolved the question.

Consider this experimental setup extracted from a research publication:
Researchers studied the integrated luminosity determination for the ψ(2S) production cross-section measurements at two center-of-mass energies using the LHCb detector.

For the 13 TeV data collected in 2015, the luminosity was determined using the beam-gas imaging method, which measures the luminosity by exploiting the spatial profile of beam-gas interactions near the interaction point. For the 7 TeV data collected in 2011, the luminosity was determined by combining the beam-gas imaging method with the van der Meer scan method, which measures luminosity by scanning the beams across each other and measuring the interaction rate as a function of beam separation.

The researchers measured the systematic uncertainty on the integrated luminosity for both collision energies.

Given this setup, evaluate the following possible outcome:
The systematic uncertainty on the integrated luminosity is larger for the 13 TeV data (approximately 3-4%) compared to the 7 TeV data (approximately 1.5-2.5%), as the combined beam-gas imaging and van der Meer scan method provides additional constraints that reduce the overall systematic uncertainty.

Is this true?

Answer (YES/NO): YES